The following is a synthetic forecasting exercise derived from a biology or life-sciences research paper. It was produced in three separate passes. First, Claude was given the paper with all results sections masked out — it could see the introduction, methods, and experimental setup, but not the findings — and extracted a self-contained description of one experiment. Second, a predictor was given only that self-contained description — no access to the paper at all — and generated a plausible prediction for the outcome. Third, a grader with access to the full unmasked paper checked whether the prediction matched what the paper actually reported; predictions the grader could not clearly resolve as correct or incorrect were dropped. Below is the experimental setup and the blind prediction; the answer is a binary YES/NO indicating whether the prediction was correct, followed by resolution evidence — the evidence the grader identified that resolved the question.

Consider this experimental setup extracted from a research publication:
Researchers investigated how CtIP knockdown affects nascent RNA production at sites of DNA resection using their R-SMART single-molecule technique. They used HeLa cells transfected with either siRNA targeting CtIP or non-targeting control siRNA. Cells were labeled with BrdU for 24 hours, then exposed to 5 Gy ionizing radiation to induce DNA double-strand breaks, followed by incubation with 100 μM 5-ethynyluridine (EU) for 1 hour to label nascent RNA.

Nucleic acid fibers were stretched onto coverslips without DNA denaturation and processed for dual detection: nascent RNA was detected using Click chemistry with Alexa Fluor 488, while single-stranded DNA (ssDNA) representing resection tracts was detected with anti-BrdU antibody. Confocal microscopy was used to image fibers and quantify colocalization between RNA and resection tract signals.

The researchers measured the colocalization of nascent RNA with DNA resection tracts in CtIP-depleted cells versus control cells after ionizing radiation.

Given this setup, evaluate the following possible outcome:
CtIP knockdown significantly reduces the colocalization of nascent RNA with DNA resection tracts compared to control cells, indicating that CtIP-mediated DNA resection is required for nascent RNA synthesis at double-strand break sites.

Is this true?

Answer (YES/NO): NO